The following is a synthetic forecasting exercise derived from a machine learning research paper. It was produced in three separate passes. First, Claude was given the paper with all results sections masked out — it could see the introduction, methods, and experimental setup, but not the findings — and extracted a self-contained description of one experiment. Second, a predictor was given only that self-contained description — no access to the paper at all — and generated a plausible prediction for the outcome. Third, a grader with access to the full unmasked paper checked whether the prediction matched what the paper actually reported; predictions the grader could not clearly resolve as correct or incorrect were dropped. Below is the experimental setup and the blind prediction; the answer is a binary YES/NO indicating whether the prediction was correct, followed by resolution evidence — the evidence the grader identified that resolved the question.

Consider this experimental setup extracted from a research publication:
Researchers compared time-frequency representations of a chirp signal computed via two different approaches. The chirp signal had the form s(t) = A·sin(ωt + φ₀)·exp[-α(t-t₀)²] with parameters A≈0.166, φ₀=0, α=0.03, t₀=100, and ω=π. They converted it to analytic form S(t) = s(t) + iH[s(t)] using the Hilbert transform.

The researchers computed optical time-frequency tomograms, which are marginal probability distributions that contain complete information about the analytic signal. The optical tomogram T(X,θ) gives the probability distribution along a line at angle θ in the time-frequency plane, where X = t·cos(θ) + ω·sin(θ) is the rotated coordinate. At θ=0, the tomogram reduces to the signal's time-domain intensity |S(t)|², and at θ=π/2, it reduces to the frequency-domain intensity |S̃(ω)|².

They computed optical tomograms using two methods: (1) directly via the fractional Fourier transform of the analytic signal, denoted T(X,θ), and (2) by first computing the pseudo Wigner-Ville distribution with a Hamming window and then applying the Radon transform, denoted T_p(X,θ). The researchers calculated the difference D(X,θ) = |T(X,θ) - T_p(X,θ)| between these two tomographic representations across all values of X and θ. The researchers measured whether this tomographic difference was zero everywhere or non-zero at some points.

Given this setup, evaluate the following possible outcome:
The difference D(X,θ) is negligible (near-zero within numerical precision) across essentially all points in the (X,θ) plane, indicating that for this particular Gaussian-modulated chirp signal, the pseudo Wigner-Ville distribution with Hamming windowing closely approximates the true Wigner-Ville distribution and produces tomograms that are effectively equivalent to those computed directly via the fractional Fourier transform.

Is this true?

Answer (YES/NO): NO